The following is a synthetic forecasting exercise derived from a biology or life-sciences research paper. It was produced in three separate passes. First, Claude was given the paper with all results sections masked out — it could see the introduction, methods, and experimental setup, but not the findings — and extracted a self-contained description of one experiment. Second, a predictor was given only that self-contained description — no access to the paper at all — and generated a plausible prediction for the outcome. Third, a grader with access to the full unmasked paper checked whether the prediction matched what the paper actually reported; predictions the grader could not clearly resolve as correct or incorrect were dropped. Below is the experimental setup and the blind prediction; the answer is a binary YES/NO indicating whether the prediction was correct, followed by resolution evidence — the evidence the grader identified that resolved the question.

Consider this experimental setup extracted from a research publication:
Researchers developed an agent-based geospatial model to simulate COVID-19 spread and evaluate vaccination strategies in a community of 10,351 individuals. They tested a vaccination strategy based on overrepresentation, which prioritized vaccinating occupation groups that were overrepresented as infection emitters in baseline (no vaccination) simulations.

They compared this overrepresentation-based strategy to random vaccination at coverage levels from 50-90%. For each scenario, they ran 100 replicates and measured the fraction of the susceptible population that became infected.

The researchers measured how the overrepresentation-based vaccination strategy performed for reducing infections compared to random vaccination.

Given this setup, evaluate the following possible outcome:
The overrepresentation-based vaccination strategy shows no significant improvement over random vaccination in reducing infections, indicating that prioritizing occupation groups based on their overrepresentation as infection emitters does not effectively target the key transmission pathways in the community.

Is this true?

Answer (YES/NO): YES